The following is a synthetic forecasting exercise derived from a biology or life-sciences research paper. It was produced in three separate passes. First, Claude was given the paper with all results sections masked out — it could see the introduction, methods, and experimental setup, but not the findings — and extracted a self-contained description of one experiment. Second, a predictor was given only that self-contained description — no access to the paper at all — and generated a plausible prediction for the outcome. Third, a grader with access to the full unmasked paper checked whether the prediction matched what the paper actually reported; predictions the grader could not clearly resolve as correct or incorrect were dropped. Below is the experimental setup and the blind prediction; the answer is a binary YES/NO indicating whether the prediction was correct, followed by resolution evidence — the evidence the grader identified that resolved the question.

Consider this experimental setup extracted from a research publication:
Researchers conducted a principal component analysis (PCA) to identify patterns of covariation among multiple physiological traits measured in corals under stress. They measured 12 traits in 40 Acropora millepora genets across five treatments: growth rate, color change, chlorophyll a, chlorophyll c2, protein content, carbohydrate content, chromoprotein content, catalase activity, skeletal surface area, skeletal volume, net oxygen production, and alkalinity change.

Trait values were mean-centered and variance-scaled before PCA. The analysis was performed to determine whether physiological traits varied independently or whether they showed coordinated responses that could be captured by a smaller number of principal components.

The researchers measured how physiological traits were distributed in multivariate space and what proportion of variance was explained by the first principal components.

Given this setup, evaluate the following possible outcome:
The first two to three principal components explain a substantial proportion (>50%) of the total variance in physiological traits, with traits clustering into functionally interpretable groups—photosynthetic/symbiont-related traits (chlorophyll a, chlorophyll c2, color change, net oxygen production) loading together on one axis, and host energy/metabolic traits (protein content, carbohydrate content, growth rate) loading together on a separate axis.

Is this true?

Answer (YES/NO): NO